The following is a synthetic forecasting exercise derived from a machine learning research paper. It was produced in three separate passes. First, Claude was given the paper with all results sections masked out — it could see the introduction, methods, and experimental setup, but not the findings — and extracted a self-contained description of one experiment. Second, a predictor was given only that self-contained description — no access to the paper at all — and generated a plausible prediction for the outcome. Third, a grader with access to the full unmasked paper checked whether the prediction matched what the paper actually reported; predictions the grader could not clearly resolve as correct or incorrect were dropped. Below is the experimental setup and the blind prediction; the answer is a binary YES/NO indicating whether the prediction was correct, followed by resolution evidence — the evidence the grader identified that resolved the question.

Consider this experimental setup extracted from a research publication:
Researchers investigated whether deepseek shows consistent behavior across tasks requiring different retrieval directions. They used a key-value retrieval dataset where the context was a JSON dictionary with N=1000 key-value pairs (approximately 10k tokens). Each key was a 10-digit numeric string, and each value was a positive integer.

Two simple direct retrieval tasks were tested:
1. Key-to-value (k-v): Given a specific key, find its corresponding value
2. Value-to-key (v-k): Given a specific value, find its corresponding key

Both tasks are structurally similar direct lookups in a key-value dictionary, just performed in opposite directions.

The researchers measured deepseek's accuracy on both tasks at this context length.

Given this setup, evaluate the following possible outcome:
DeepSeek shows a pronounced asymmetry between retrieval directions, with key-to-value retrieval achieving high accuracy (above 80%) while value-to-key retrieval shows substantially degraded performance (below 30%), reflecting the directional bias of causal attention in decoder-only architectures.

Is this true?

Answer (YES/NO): NO